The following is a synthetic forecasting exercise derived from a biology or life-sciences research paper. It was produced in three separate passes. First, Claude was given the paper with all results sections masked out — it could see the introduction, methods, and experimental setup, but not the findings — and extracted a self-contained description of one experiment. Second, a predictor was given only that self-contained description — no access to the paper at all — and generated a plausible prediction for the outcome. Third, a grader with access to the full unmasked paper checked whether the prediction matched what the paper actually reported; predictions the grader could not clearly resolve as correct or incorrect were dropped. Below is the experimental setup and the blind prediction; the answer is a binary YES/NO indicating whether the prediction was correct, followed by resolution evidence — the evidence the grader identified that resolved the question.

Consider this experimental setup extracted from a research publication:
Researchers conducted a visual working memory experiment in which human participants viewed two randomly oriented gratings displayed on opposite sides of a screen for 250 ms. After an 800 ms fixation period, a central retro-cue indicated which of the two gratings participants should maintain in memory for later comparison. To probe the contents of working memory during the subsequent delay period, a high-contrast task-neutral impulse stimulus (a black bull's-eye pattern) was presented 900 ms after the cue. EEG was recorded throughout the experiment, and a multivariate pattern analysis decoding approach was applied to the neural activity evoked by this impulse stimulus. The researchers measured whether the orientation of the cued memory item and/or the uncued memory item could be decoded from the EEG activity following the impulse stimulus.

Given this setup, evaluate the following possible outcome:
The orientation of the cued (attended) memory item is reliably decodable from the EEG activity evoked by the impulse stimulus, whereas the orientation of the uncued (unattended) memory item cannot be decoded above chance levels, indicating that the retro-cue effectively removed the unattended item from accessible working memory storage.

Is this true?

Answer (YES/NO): YES